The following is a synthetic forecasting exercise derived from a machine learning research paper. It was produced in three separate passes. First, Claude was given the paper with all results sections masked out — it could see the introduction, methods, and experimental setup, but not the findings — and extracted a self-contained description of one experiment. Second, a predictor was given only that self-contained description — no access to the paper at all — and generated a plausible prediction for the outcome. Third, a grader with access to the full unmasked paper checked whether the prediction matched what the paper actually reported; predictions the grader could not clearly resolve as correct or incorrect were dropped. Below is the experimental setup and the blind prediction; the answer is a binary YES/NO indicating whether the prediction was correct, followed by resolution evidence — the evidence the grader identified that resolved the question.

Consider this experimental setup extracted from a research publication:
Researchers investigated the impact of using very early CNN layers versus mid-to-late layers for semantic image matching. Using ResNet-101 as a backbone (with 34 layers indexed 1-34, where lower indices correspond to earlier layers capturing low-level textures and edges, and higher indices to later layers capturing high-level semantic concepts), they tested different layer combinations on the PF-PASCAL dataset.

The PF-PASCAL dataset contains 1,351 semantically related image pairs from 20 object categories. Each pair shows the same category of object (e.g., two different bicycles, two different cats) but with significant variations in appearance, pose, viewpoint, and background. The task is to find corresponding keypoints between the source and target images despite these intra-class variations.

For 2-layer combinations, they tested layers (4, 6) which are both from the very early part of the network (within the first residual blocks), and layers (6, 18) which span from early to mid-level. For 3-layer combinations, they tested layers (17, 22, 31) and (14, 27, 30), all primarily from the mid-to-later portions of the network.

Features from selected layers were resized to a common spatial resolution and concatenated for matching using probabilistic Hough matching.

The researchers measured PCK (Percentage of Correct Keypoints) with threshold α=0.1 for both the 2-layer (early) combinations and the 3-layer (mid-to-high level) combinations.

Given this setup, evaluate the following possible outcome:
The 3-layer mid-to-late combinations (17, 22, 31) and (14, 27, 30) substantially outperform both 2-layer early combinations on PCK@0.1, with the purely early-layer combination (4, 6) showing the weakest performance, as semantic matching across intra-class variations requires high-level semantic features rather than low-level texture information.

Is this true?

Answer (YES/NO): YES